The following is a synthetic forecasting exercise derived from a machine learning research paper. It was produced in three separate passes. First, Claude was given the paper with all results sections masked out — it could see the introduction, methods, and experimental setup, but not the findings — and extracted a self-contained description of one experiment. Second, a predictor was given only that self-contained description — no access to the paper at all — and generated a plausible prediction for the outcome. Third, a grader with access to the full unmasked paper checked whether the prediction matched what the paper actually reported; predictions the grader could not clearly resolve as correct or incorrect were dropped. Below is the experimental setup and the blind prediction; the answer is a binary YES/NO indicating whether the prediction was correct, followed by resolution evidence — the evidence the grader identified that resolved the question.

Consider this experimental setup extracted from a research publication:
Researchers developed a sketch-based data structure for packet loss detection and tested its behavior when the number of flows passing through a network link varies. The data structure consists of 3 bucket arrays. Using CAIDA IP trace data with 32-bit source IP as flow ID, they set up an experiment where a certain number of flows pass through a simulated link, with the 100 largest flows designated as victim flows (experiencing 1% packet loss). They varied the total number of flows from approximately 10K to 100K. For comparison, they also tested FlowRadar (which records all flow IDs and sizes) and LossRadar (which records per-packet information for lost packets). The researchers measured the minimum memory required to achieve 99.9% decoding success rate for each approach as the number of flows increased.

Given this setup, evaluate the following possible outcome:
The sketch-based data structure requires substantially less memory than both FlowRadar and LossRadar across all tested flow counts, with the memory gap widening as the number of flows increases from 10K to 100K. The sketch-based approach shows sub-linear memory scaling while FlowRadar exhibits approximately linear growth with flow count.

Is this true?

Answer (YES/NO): NO